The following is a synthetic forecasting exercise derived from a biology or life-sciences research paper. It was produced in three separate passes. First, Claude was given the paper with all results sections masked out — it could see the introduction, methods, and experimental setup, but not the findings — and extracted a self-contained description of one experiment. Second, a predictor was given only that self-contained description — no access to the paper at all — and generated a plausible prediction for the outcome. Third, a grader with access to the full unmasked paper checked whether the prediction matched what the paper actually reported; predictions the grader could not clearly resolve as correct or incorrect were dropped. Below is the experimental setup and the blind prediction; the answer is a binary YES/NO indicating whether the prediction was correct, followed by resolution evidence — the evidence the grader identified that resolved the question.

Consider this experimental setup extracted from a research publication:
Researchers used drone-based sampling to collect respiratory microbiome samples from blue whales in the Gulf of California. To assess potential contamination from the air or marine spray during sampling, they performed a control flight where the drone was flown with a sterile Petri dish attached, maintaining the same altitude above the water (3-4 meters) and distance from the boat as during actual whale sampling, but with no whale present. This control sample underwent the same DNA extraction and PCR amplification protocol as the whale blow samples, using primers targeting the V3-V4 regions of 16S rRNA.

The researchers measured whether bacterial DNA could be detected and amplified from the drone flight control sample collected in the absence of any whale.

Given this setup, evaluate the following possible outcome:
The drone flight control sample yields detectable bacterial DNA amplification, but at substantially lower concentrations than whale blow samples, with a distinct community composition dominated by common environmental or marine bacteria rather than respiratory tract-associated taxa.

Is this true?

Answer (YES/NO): NO